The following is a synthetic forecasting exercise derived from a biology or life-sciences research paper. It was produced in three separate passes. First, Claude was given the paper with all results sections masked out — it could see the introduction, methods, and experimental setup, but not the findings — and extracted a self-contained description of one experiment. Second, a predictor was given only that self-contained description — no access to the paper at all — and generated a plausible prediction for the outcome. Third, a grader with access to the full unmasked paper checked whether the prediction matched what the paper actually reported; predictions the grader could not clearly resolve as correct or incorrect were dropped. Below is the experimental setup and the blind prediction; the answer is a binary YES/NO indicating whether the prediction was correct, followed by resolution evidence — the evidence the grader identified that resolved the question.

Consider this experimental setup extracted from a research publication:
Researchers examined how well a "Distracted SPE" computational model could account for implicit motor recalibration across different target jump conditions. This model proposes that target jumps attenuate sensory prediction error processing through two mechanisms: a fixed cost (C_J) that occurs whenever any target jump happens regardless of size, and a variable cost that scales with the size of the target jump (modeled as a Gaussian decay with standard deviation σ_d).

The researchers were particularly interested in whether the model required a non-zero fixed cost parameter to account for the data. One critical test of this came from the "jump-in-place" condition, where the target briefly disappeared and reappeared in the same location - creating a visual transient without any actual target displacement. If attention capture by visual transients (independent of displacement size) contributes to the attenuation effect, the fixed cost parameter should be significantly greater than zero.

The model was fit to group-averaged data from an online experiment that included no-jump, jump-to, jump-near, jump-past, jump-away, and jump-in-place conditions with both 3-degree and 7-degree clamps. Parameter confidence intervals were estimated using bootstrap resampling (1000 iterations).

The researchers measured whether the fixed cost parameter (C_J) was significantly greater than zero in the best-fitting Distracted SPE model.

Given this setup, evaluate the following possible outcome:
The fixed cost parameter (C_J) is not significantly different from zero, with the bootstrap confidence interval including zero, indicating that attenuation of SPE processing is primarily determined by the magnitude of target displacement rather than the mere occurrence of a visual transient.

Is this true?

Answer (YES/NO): NO